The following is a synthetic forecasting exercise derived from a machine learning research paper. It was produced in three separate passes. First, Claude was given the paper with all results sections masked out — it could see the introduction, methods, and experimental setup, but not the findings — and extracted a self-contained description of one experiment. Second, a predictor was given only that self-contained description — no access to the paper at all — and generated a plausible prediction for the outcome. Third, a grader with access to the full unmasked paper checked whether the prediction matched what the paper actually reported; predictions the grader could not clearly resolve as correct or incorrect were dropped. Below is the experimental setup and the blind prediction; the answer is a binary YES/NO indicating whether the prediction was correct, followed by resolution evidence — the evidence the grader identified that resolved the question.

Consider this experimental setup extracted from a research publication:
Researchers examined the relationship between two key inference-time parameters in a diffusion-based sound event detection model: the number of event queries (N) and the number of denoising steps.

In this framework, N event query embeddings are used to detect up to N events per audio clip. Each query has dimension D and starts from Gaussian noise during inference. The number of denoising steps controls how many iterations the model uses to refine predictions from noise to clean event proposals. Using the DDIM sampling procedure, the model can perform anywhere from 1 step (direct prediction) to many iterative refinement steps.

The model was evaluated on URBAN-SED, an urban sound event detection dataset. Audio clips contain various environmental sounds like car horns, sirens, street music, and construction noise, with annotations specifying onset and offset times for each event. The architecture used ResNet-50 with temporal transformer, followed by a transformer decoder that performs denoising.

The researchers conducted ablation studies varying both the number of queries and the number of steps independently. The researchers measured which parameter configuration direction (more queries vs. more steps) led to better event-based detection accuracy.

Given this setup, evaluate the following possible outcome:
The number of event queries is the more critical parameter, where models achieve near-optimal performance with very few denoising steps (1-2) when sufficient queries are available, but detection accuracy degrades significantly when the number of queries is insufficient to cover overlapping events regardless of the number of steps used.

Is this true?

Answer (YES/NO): NO